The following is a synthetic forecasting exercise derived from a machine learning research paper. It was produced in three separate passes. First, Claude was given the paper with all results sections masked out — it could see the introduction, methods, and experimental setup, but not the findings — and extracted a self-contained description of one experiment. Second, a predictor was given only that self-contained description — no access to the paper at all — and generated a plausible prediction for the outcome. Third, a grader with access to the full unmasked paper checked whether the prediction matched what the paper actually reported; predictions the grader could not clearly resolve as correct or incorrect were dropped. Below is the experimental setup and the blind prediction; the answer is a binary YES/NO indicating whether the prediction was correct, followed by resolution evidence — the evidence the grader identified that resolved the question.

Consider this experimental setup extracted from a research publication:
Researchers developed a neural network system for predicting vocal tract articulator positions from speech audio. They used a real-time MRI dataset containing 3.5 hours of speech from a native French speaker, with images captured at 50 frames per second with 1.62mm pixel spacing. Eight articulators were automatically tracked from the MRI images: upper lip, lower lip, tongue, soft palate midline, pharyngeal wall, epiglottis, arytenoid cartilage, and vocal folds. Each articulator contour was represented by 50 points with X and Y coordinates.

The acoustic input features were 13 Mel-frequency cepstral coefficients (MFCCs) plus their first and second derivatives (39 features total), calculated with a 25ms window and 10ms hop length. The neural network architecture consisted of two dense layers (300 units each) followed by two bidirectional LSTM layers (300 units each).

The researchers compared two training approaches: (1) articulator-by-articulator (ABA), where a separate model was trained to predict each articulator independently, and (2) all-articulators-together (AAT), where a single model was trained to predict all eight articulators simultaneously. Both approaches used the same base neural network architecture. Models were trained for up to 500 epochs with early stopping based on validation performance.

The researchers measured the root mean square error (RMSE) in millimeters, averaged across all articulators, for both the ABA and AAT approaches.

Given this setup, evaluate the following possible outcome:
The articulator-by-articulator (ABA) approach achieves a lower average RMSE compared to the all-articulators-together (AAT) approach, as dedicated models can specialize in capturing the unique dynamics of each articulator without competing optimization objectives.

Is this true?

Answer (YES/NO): YES